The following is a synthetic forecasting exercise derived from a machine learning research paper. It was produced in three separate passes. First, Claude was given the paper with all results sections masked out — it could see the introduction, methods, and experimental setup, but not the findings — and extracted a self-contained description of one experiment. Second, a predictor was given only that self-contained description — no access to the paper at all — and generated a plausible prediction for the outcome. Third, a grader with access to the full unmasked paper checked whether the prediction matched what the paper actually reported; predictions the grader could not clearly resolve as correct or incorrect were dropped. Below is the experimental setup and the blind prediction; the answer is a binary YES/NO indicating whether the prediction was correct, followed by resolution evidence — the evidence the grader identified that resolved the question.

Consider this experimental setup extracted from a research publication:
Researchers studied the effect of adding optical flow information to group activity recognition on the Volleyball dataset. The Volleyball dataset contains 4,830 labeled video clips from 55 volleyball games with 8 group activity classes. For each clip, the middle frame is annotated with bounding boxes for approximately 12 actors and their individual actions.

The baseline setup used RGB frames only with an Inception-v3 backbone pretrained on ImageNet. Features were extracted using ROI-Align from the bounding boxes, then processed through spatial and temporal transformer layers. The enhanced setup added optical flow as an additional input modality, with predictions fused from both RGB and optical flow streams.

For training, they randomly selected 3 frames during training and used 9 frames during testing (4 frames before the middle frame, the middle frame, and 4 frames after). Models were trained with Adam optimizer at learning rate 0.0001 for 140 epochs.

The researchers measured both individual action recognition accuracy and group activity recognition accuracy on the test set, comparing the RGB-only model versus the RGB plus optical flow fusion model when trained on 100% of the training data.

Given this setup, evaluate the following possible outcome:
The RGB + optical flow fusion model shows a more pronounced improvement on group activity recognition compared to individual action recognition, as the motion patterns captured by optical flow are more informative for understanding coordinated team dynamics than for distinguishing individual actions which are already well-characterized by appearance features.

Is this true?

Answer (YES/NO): NO